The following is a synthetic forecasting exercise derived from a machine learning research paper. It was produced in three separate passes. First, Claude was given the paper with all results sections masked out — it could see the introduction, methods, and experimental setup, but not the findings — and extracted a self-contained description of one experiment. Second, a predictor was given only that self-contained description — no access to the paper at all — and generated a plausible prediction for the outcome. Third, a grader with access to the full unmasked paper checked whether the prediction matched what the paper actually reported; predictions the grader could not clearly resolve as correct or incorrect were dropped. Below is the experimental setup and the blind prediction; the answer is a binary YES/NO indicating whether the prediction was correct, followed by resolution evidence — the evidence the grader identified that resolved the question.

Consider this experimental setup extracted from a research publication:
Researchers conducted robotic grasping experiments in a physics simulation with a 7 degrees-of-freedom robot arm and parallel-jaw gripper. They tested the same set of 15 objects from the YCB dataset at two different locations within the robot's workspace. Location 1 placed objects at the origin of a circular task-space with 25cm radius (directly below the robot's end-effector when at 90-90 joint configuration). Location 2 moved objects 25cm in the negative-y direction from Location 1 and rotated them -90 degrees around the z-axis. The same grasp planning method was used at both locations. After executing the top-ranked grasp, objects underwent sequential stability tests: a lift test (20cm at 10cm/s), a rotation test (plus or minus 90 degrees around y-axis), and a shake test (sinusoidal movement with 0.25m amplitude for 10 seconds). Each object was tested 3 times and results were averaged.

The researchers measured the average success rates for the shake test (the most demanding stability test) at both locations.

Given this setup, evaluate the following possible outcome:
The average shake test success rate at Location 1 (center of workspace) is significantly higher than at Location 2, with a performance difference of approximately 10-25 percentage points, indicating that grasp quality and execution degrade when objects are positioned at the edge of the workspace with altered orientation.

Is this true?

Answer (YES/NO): NO